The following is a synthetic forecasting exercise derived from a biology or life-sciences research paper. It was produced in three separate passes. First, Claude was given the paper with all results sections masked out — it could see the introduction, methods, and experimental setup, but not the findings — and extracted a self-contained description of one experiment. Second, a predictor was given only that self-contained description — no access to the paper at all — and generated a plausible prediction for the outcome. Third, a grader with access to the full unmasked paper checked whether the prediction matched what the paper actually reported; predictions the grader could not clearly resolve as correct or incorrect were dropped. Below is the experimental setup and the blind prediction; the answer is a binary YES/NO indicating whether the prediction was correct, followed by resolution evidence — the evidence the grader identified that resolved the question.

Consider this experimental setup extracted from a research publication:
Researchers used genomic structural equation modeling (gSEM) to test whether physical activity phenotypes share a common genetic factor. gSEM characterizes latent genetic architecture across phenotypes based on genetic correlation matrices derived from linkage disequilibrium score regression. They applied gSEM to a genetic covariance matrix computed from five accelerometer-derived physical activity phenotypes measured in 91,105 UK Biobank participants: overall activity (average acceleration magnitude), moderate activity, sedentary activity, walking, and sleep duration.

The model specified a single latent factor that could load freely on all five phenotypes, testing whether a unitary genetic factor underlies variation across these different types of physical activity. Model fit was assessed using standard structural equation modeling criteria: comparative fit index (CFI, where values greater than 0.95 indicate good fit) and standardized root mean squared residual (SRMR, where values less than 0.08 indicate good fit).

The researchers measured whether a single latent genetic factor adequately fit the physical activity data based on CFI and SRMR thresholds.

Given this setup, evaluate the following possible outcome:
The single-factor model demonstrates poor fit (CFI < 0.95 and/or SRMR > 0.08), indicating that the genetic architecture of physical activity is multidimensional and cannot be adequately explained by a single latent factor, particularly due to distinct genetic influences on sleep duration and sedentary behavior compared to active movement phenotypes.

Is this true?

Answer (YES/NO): NO